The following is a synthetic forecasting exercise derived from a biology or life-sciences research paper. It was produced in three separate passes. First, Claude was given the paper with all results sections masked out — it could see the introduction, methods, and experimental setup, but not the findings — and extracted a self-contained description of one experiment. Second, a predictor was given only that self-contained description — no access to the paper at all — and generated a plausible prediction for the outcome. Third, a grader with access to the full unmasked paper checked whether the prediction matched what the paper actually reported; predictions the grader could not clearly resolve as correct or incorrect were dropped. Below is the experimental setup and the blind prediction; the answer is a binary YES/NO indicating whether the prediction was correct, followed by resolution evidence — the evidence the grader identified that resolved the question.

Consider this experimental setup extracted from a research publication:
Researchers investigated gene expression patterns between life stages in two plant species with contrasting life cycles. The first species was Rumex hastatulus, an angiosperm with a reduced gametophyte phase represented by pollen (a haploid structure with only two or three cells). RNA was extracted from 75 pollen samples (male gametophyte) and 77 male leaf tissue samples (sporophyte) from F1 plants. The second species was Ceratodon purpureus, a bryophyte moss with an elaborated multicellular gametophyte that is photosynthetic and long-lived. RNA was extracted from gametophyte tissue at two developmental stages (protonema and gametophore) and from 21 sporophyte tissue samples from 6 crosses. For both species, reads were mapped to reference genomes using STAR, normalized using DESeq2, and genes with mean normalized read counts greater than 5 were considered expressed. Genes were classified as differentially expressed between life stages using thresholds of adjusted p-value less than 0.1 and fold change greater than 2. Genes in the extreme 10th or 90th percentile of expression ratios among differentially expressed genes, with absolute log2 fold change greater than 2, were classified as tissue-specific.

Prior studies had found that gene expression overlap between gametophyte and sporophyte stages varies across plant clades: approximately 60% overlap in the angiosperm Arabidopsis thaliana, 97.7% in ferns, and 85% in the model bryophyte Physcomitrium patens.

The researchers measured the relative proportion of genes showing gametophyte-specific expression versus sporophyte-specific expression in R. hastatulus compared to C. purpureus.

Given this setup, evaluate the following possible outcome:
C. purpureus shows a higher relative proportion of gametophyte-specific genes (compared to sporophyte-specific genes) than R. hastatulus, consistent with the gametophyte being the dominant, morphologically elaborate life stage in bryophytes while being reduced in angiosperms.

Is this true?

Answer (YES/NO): NO